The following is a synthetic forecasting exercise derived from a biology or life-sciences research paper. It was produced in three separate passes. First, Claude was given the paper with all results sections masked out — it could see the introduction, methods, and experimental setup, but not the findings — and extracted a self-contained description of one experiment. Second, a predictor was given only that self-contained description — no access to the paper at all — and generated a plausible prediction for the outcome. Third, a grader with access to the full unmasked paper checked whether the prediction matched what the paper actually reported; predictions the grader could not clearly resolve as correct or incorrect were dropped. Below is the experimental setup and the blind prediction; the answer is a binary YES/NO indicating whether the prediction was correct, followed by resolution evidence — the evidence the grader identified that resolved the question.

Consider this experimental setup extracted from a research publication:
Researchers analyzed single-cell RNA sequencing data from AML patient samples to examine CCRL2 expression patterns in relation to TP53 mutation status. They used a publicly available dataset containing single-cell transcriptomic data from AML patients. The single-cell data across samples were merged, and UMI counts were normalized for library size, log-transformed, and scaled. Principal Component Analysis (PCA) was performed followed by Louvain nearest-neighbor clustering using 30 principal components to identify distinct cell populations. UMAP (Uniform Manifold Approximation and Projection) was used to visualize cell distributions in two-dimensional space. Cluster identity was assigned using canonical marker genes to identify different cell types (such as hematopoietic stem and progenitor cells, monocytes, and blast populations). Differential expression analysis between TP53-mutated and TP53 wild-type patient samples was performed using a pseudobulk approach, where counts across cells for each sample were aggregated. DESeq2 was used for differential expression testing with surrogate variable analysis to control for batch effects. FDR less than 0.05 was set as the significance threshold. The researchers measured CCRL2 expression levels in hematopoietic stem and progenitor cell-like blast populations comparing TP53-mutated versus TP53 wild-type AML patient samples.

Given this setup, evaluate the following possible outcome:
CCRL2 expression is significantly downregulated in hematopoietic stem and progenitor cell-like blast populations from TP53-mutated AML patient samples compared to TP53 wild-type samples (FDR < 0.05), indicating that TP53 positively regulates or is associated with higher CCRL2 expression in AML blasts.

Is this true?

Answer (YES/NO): NO